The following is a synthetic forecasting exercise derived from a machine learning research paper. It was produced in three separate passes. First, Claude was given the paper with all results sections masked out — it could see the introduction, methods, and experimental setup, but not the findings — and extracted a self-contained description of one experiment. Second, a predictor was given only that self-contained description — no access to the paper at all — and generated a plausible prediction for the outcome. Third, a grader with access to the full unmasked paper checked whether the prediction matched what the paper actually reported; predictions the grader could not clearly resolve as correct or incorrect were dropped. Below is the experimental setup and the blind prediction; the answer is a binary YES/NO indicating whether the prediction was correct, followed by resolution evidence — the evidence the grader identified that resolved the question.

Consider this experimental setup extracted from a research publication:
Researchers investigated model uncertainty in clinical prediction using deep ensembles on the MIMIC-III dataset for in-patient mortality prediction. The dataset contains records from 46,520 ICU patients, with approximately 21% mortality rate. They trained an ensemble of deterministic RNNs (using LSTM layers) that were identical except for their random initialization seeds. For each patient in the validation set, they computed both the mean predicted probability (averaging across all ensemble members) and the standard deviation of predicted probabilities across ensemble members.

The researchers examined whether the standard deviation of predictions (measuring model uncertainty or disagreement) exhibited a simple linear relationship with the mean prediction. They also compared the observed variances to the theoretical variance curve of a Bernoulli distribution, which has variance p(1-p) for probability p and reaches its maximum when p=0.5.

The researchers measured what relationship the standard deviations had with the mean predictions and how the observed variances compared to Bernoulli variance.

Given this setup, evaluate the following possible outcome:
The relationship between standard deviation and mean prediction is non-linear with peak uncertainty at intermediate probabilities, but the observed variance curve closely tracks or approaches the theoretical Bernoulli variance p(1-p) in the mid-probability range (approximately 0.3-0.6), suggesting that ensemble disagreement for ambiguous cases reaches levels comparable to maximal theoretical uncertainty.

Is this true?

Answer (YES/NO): NO